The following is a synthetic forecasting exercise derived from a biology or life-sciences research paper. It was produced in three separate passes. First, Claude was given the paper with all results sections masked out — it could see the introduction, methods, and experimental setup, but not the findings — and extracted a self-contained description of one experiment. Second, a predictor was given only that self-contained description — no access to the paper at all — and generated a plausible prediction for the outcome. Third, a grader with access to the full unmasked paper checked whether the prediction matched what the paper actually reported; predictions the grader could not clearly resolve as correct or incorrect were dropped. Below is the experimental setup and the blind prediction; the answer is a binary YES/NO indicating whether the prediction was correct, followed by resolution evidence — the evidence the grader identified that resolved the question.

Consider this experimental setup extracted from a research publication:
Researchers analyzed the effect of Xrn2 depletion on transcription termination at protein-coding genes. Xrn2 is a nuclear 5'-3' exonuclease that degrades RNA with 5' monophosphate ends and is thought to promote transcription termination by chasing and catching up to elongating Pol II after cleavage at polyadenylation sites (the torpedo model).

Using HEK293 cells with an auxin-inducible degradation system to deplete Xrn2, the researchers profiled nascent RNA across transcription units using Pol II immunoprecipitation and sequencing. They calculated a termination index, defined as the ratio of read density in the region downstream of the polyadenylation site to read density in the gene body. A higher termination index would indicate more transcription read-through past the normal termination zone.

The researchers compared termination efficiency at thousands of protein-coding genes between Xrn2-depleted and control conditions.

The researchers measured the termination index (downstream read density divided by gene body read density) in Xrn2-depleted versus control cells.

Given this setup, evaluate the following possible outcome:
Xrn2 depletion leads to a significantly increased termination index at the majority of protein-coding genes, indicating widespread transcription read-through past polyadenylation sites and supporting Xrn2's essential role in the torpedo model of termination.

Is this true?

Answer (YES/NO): YES